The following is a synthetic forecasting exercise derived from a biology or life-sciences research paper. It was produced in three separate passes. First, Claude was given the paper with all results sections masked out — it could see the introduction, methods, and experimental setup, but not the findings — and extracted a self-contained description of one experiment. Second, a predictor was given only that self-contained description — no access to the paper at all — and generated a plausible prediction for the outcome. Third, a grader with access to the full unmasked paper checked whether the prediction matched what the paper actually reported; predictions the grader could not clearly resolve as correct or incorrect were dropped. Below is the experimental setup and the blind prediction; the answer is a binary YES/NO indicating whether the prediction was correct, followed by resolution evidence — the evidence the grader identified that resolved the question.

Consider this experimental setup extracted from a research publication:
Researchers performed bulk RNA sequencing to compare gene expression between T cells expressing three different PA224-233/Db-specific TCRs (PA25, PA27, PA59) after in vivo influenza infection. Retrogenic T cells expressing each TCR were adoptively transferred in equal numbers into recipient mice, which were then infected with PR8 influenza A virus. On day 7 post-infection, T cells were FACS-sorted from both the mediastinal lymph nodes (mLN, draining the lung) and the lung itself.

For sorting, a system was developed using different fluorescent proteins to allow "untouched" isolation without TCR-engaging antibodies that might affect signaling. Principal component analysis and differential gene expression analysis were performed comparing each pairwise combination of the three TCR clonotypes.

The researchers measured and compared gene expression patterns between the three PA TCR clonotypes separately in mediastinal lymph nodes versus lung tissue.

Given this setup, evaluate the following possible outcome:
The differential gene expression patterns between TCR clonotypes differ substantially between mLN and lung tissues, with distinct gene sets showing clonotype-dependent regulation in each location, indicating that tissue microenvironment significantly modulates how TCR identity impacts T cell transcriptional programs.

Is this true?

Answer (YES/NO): NO